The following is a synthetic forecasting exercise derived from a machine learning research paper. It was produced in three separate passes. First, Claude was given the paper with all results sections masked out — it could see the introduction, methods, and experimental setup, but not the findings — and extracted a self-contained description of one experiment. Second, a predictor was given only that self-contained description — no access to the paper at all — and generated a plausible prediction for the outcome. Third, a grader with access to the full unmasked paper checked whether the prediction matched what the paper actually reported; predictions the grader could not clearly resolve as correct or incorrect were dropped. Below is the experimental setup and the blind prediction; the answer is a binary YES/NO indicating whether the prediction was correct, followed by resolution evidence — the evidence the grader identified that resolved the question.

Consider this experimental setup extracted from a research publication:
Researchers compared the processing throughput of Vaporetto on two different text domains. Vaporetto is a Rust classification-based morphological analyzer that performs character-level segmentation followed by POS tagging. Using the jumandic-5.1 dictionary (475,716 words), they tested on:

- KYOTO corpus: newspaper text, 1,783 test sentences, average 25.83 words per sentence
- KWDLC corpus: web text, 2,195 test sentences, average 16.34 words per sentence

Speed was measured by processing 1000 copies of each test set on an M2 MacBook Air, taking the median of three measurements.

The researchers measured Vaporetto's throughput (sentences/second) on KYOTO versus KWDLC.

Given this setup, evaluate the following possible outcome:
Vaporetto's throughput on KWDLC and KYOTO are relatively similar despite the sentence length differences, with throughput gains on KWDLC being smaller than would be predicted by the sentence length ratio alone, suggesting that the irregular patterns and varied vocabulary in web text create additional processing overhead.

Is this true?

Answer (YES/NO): NO